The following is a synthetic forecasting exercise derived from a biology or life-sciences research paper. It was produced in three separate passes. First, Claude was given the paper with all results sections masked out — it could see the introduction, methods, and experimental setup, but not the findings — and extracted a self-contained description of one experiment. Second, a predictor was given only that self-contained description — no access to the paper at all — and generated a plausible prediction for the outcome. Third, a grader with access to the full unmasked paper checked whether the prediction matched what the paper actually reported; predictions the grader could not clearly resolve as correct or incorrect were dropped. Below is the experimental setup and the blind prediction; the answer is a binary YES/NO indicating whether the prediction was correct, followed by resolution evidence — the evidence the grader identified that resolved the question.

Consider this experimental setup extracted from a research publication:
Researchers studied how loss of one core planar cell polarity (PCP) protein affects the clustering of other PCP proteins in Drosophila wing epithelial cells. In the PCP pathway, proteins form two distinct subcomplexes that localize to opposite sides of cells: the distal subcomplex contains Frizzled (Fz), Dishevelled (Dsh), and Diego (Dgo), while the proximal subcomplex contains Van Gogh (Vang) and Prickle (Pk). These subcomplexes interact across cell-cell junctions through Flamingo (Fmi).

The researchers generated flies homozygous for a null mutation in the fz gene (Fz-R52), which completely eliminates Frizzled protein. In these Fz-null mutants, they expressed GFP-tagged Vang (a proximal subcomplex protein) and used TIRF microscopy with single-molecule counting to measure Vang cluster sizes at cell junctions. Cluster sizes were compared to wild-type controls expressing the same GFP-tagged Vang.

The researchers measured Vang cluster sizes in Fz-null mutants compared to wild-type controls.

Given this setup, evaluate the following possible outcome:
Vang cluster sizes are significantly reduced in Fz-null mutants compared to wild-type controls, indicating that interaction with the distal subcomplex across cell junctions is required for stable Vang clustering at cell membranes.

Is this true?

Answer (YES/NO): NO